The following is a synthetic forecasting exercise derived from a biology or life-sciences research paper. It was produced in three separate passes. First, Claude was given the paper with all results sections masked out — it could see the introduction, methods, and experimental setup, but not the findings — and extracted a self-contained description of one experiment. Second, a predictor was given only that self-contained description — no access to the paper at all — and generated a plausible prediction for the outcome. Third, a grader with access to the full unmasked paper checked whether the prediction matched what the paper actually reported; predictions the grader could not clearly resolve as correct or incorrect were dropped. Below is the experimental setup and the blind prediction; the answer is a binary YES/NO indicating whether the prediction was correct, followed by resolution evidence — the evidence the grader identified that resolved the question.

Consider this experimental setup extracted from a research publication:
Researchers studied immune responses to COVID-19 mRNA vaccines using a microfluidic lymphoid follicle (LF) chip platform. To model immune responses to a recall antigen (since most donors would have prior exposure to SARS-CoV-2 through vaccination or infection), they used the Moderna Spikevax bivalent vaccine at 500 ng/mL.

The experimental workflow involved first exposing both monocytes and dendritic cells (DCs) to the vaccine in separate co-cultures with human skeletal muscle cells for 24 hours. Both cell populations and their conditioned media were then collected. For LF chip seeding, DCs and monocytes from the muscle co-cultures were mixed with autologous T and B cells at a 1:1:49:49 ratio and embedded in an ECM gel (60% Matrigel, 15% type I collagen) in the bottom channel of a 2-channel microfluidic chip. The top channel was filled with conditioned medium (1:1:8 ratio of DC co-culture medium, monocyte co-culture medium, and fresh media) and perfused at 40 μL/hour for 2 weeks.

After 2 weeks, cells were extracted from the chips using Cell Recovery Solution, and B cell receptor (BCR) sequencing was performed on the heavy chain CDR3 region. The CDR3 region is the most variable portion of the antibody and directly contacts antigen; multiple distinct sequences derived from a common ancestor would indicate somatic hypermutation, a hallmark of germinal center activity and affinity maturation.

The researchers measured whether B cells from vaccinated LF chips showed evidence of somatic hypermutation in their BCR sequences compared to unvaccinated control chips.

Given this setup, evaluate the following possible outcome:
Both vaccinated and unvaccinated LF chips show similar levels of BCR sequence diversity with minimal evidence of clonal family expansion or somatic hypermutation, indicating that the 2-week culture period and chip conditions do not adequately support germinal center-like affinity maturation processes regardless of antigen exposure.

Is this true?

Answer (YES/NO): NO